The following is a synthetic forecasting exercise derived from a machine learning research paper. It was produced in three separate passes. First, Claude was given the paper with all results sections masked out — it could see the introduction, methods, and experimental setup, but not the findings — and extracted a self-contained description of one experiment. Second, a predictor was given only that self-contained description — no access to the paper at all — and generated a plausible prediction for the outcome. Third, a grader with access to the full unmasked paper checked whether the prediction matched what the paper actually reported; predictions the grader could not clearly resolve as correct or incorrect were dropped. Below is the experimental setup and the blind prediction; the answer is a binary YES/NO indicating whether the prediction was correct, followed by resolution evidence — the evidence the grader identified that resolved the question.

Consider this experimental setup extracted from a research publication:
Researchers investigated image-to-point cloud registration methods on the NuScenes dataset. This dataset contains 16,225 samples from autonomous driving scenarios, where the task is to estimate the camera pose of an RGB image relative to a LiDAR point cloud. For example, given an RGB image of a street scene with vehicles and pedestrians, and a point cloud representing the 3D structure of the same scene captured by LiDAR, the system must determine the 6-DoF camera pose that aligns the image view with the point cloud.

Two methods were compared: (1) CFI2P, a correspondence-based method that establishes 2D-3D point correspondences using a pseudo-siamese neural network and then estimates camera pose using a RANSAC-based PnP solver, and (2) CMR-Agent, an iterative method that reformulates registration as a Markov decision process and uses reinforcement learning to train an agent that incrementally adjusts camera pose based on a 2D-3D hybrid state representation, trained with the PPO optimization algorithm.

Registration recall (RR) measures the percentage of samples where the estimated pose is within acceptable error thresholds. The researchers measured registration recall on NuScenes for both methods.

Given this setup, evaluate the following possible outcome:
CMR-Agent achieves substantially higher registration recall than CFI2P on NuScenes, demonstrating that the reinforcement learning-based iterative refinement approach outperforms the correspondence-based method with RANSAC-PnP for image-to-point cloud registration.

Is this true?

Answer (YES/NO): NO